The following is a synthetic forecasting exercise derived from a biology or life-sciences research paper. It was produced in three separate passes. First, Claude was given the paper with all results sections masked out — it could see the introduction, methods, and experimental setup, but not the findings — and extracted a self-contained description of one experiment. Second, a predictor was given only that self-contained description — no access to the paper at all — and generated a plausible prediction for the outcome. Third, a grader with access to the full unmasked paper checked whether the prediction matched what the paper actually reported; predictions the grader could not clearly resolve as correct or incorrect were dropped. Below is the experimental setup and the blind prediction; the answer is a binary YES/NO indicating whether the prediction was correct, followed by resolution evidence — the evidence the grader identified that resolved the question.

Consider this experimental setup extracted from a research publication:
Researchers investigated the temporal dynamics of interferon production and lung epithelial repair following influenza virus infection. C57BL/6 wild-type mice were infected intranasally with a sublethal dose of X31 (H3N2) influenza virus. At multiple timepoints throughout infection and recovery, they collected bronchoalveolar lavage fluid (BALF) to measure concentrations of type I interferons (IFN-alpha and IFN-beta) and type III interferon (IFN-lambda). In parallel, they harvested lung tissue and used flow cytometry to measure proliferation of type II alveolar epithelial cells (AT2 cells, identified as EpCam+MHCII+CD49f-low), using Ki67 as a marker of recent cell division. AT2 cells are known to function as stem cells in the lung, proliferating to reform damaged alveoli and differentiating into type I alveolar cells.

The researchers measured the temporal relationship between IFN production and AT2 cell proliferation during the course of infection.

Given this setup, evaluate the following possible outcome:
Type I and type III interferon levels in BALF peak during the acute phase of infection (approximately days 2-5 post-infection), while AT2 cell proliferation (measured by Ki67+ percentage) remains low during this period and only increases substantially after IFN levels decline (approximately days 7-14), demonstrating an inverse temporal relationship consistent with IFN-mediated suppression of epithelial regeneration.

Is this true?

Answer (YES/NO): NO